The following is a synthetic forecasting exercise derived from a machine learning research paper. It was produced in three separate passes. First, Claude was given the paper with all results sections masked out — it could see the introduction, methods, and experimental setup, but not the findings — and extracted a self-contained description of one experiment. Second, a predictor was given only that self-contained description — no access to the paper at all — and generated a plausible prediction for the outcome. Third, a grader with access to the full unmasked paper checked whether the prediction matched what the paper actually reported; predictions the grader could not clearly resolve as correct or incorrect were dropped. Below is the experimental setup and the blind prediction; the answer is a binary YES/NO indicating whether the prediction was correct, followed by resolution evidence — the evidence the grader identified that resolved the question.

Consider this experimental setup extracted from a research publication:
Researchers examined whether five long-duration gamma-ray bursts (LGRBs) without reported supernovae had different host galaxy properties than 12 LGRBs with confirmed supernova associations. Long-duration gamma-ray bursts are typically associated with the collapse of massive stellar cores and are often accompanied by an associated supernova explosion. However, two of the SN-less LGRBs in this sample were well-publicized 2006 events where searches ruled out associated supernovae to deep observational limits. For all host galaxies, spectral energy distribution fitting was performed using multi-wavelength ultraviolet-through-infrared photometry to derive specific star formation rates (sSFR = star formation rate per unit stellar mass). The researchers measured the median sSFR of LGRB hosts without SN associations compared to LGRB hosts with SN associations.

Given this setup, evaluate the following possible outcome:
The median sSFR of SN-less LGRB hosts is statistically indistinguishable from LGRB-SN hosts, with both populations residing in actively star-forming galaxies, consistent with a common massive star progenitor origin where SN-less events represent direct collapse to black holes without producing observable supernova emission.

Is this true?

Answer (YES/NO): NO